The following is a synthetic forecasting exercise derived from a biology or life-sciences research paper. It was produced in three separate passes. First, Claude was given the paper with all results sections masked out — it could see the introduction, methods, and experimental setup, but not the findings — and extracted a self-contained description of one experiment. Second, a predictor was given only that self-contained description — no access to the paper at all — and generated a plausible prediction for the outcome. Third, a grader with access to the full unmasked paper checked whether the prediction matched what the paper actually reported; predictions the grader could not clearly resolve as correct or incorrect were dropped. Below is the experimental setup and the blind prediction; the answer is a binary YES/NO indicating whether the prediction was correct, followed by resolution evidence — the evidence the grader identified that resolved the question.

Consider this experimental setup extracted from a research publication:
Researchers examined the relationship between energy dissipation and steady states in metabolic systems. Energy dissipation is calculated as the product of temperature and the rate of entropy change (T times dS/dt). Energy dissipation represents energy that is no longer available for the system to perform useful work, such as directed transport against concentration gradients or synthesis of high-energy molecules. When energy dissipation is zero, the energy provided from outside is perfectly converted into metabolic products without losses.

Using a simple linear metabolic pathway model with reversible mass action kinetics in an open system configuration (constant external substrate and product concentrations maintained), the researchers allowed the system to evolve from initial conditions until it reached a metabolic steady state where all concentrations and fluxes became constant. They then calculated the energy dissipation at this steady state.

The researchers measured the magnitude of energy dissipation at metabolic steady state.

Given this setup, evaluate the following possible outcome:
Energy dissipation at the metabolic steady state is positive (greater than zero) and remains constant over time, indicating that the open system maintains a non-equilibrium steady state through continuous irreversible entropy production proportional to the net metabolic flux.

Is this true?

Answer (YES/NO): NO